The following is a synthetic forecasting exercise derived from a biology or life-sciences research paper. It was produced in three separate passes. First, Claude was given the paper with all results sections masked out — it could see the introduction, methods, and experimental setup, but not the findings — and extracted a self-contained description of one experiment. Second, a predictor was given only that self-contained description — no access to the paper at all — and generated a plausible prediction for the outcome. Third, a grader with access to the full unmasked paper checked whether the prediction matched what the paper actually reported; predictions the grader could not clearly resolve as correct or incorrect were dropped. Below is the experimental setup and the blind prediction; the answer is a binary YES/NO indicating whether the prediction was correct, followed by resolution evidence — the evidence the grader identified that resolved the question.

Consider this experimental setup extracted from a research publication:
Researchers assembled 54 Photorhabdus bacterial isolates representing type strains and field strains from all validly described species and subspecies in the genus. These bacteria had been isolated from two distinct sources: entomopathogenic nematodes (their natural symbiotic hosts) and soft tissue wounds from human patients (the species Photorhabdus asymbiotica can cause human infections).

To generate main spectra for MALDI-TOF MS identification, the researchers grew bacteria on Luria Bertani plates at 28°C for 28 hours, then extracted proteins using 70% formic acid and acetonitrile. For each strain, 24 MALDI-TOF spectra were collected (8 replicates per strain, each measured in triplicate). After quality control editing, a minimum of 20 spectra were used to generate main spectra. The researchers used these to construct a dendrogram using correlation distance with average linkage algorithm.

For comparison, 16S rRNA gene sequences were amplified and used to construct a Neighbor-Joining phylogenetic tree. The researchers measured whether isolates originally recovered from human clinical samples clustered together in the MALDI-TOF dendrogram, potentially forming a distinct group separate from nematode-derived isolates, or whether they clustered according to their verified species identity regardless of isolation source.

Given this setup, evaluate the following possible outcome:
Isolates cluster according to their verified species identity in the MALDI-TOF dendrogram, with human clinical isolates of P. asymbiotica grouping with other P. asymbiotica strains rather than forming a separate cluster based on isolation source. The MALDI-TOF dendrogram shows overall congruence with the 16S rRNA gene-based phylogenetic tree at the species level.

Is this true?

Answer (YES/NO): NO